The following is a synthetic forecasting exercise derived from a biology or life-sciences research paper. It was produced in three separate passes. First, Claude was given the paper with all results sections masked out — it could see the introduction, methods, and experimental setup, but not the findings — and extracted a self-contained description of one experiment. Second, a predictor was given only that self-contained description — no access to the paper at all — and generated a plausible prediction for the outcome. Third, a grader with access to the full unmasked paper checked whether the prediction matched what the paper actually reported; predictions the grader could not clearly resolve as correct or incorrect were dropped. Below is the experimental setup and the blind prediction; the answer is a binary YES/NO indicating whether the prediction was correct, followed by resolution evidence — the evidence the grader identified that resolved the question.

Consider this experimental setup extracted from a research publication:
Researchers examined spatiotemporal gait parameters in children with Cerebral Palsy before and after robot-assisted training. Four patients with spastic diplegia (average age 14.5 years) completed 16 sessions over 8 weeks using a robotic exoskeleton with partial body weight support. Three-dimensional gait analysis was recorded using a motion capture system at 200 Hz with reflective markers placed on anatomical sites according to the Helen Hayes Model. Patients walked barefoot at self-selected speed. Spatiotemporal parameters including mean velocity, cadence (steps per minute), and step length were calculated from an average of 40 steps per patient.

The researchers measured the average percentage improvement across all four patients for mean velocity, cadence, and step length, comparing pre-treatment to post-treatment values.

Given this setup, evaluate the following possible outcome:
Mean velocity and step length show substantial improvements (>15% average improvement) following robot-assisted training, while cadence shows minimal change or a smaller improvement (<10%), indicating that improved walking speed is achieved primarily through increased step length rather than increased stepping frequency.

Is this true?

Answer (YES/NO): YES